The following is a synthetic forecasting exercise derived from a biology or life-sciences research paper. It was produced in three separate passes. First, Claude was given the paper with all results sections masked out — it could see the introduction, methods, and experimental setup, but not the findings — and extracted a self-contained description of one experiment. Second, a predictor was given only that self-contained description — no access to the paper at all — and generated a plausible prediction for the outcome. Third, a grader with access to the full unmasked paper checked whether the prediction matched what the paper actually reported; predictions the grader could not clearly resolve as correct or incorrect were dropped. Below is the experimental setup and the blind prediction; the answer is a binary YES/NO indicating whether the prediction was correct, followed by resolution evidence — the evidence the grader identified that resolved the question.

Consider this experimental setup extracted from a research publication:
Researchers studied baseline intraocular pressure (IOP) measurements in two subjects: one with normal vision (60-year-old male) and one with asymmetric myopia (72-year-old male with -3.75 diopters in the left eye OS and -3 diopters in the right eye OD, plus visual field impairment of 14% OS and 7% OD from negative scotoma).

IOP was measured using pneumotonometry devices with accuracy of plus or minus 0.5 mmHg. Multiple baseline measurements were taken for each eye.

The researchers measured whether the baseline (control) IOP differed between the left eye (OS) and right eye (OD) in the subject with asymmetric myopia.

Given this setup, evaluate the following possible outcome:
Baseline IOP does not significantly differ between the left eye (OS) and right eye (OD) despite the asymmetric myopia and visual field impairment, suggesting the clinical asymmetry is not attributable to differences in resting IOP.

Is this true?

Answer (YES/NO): YES